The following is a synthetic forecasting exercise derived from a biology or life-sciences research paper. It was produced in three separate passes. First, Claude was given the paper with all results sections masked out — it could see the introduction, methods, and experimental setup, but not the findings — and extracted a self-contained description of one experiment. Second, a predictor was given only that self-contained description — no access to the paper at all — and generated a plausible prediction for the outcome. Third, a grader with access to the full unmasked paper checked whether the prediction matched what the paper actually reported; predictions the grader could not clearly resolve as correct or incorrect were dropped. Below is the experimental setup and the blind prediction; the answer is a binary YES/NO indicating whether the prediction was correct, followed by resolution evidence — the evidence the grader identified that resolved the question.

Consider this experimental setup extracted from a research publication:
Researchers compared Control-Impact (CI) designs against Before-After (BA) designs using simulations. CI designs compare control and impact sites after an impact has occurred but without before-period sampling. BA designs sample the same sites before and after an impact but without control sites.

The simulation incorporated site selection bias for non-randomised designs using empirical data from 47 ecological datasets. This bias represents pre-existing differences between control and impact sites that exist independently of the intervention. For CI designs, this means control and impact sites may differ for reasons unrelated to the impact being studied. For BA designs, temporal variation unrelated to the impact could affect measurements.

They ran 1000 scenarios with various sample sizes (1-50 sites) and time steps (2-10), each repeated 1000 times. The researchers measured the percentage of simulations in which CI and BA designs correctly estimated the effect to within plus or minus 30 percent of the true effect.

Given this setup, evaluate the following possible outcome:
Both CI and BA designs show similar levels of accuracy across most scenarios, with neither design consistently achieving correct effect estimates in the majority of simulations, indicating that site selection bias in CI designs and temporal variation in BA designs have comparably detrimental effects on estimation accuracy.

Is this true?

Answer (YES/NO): YES